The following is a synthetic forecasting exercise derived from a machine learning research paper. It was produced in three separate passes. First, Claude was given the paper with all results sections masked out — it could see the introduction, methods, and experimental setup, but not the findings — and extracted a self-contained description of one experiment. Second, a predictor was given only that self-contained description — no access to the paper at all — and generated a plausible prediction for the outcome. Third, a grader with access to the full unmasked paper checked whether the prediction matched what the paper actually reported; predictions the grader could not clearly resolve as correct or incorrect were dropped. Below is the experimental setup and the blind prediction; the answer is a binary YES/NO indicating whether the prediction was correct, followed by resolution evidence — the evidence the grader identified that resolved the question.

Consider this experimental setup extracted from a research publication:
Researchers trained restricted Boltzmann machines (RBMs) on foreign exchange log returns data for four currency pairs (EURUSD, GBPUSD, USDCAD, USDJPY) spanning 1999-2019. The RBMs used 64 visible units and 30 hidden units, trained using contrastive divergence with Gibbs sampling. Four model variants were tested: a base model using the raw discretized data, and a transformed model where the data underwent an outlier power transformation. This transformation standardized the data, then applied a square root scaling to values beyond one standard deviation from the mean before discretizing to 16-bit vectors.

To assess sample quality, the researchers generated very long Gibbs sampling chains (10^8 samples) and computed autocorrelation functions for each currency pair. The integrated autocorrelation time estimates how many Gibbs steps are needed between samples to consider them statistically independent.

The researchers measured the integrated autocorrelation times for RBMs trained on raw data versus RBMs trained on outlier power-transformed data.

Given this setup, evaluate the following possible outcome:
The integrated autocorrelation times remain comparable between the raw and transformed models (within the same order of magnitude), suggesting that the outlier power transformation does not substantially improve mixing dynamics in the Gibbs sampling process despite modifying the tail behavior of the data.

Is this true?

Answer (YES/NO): NO